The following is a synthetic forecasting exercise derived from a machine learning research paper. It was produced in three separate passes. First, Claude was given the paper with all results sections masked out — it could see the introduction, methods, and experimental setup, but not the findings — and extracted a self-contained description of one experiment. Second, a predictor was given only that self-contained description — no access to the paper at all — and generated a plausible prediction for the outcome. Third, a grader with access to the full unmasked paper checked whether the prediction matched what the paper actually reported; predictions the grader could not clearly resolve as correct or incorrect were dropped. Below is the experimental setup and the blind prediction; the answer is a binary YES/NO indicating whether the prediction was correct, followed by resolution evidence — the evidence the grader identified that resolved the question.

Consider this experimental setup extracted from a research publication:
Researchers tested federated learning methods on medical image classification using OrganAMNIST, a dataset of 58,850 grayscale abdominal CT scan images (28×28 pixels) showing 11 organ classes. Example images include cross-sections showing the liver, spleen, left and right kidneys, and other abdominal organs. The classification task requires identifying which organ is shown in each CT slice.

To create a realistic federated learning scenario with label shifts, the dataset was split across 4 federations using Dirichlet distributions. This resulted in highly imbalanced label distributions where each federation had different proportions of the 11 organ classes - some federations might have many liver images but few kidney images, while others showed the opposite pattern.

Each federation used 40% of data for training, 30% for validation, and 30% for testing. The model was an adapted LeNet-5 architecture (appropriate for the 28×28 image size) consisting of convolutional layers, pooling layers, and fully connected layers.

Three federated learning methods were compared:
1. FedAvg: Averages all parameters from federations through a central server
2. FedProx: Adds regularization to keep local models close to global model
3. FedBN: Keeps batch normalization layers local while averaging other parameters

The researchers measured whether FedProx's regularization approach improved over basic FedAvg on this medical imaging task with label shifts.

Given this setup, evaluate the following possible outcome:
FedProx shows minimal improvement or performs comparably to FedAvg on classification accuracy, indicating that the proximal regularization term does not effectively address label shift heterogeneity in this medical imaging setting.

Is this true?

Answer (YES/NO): YES